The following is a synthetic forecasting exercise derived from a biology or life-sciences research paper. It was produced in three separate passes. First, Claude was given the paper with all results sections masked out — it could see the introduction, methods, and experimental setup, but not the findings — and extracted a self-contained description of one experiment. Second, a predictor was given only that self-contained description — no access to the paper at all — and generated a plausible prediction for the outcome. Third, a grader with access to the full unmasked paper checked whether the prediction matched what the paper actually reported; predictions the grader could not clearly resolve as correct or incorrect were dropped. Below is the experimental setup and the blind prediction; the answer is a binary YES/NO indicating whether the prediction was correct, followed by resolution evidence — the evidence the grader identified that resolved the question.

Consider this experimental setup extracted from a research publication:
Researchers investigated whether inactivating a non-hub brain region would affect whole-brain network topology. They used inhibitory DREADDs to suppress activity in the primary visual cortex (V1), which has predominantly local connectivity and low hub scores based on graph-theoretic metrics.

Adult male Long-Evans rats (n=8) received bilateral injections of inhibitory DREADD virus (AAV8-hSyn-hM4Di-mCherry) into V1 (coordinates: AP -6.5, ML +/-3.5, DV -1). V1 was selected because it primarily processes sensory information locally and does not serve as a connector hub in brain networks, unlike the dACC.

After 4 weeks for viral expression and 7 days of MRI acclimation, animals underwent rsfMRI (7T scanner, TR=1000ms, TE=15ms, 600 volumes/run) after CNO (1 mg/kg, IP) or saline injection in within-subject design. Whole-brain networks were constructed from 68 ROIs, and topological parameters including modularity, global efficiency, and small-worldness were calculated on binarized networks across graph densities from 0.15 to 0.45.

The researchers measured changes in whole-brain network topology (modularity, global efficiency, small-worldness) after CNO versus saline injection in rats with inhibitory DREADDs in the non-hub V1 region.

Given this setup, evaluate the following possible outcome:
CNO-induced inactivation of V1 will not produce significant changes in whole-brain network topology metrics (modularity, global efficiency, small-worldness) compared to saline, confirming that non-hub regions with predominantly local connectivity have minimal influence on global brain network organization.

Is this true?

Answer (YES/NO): YES